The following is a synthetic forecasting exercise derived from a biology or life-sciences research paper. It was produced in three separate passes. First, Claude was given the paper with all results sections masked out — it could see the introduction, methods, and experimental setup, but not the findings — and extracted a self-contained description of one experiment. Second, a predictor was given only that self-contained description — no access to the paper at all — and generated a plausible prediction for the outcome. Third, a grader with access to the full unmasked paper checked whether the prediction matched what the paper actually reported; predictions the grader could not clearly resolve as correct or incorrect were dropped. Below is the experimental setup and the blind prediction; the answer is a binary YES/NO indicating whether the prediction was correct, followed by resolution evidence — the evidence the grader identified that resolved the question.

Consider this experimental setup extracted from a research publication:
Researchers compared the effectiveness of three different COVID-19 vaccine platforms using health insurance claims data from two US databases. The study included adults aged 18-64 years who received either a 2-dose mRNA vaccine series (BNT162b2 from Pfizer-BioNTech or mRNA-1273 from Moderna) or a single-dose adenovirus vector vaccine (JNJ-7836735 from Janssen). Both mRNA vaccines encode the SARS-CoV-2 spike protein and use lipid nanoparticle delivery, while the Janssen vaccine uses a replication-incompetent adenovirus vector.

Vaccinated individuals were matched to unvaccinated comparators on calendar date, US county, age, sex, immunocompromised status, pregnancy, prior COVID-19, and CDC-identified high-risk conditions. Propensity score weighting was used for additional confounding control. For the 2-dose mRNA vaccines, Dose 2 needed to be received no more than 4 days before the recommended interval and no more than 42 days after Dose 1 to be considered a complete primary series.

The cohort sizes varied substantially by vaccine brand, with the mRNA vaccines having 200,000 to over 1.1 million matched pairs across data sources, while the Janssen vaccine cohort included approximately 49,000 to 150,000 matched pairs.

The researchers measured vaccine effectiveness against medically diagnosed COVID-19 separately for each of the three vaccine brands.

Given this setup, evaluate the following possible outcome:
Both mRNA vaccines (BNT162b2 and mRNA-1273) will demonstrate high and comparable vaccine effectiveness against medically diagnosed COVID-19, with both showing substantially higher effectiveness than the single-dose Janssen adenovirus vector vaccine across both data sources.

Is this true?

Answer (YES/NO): NO